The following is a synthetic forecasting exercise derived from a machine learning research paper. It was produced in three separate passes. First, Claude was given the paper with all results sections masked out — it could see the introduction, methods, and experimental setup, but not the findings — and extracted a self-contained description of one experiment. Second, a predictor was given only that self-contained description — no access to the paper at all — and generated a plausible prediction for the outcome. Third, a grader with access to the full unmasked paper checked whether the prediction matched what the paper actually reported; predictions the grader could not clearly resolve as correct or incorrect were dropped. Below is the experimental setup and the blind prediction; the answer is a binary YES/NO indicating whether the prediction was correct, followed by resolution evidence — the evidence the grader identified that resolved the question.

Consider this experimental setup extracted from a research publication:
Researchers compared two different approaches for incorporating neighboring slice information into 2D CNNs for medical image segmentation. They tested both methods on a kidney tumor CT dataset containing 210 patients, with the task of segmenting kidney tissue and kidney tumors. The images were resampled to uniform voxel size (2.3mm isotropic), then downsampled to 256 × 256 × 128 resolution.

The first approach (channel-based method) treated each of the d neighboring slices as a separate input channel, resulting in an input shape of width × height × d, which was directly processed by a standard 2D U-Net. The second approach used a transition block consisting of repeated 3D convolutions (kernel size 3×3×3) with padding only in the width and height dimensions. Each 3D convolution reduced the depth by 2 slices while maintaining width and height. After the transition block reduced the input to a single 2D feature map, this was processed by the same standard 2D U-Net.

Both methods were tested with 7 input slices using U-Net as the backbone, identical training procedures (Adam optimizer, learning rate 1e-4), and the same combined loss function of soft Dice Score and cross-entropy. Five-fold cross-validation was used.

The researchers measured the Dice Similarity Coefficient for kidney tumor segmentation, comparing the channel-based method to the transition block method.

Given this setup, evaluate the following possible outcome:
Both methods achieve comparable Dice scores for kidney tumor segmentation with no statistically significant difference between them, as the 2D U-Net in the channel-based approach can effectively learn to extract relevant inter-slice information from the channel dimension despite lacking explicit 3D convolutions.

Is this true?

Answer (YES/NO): YES